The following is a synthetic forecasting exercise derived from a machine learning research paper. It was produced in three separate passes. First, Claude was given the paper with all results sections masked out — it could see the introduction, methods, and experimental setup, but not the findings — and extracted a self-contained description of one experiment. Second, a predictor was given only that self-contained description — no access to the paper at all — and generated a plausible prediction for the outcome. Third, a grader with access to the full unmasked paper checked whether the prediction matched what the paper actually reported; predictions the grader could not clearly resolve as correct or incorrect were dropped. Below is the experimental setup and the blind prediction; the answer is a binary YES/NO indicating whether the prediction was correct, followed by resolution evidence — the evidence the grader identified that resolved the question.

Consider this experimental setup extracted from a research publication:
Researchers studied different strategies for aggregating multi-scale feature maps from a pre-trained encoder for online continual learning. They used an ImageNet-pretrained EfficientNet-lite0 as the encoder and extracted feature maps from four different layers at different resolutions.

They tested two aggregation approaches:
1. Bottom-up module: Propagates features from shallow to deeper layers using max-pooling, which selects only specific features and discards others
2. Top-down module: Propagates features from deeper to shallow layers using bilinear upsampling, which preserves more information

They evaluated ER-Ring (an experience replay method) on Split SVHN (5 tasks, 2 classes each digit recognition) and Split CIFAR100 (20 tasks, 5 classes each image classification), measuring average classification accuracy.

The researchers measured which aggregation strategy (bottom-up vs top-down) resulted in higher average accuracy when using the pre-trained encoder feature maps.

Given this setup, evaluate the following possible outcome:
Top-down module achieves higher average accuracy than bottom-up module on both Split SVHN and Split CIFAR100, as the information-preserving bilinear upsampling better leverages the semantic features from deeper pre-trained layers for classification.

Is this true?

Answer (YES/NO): YES